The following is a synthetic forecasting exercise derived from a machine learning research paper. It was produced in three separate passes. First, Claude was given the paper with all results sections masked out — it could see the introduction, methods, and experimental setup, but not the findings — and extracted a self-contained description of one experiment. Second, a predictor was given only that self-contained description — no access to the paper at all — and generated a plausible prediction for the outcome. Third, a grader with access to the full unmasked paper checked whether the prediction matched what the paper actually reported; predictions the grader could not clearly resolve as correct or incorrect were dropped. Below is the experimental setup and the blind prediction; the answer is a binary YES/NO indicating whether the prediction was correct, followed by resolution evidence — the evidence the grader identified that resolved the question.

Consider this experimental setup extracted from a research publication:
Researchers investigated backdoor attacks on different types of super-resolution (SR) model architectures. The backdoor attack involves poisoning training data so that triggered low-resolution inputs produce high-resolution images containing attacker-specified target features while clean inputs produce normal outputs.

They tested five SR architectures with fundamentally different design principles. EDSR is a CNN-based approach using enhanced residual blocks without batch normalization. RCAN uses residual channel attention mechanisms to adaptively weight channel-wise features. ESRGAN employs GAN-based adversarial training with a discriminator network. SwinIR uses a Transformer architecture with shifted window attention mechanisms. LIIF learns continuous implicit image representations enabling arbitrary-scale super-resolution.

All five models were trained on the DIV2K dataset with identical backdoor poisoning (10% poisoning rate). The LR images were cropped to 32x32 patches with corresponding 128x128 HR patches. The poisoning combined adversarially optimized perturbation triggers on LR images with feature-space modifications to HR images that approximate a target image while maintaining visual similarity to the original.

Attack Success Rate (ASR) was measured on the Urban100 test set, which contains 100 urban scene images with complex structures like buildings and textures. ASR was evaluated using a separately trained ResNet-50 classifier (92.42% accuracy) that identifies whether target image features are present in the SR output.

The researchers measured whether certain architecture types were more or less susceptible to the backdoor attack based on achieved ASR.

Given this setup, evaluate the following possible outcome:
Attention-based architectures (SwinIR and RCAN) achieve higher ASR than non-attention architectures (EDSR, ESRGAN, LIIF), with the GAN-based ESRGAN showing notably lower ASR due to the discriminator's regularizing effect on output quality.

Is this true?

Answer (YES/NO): NO